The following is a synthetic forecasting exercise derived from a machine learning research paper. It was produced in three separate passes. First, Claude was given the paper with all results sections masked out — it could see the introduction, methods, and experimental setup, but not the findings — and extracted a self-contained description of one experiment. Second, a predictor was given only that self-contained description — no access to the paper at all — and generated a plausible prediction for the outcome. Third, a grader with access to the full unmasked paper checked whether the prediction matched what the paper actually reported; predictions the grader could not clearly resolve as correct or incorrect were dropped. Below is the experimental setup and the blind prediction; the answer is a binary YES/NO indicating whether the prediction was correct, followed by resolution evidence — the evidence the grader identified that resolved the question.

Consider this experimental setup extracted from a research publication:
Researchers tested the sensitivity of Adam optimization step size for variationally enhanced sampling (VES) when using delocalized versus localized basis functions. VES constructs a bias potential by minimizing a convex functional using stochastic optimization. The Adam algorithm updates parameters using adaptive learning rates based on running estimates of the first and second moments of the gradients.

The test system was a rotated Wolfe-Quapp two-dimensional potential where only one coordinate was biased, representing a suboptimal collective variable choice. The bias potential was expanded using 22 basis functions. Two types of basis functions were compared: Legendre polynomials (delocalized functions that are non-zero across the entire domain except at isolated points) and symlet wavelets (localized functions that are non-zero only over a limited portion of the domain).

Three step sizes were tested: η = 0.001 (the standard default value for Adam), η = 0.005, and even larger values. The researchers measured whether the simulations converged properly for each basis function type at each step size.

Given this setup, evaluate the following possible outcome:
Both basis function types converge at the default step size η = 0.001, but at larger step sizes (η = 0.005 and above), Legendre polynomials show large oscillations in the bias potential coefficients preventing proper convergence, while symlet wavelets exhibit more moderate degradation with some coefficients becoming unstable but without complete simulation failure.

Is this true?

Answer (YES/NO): NO